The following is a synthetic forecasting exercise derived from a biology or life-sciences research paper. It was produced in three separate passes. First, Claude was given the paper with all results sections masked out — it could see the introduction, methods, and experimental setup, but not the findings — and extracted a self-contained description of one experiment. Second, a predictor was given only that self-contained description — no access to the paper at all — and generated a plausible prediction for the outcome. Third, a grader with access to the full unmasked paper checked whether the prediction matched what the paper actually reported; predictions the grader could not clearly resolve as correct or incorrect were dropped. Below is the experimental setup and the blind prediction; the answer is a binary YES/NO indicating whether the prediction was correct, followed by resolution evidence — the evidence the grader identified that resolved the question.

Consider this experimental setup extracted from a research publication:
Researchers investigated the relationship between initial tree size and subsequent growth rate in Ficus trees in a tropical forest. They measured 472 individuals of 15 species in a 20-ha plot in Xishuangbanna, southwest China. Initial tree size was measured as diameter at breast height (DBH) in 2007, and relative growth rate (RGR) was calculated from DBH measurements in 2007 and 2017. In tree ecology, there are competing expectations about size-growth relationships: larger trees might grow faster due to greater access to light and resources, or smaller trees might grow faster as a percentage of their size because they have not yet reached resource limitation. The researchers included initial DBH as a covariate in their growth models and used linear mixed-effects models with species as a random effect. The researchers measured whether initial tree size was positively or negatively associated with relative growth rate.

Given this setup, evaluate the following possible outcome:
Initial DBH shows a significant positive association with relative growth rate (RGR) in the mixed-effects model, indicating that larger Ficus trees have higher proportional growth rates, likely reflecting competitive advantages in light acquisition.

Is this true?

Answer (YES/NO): NO